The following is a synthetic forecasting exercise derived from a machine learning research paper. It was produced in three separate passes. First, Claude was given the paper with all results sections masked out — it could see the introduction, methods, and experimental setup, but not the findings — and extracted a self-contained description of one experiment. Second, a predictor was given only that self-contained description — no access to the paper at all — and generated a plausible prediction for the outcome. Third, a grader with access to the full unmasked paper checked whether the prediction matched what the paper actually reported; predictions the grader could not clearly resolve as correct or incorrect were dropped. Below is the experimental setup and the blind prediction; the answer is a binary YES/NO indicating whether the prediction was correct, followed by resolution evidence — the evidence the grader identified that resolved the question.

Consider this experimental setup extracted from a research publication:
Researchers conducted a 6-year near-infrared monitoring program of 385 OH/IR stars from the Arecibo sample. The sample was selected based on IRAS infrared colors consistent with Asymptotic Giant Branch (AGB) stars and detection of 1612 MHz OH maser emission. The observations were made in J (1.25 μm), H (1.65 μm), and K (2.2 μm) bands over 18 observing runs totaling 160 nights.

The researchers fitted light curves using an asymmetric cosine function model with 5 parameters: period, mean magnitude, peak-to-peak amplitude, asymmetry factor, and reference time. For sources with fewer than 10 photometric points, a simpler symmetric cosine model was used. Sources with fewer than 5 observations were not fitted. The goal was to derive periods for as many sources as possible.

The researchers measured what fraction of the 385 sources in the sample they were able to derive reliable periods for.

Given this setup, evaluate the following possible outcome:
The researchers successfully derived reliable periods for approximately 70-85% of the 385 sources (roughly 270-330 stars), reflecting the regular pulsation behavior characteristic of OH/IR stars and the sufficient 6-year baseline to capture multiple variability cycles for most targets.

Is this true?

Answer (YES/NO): NO